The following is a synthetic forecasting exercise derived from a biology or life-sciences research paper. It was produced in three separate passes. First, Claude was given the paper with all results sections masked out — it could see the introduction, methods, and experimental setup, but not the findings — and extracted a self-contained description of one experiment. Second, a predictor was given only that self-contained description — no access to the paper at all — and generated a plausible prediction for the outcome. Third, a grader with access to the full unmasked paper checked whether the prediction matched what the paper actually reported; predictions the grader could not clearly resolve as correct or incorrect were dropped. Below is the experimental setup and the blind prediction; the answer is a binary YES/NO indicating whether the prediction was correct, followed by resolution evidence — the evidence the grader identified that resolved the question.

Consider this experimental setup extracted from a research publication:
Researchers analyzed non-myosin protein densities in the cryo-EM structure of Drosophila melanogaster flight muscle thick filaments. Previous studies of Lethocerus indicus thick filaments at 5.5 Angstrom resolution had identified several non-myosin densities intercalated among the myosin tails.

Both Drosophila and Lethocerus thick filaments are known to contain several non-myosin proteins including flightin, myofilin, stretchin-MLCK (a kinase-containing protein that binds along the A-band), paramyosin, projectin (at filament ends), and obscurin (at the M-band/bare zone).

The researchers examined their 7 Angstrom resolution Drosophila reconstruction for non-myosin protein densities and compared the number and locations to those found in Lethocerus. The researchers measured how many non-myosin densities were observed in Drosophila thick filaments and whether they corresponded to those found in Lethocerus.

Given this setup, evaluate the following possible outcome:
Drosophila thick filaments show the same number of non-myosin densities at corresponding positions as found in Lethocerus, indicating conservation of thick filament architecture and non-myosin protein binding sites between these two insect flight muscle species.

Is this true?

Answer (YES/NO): NO